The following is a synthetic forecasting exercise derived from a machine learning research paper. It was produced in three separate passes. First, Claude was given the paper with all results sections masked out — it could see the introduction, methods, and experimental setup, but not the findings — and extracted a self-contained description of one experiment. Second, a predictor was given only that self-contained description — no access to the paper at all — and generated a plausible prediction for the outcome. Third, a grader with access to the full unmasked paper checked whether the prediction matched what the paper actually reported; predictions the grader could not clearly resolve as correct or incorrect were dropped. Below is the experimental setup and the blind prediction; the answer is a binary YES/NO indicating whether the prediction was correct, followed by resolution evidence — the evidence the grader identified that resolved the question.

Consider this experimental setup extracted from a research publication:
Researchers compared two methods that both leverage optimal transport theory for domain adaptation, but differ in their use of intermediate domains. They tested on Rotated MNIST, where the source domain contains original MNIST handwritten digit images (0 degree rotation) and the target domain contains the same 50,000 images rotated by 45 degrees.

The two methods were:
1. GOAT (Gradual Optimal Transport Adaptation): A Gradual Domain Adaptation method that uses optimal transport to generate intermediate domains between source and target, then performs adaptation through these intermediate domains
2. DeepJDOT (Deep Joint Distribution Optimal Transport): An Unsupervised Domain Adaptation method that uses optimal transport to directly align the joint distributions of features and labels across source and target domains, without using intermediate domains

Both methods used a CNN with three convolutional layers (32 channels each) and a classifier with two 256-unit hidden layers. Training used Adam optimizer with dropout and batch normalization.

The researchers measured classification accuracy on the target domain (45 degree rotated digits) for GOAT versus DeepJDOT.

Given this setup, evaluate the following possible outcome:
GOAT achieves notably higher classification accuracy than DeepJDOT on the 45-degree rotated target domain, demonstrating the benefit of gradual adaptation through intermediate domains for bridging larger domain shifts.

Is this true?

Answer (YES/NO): YES